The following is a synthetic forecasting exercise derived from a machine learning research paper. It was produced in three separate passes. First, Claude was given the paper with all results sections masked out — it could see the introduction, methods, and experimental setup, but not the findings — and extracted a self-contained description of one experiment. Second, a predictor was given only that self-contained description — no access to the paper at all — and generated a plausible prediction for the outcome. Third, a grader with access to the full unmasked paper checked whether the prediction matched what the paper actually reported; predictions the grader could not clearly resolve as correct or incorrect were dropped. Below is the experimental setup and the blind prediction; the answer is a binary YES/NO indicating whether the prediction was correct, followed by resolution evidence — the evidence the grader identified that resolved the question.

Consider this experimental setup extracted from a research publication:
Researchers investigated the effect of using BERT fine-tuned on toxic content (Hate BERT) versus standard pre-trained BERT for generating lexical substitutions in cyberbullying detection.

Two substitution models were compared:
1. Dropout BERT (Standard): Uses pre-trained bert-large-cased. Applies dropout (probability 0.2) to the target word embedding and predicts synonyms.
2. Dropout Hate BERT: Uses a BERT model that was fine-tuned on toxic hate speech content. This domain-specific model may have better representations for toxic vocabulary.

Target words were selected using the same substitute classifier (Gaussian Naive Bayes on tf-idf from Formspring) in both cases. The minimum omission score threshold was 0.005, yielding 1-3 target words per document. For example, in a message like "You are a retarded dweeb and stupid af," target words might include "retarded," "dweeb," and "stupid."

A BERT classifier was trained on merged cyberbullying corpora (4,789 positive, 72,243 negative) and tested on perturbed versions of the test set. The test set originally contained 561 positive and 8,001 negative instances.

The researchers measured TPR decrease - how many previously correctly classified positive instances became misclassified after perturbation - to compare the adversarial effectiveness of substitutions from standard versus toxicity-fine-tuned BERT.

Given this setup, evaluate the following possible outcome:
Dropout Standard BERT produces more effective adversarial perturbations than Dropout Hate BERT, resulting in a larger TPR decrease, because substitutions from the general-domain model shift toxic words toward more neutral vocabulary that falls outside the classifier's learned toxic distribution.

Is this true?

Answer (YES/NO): YES